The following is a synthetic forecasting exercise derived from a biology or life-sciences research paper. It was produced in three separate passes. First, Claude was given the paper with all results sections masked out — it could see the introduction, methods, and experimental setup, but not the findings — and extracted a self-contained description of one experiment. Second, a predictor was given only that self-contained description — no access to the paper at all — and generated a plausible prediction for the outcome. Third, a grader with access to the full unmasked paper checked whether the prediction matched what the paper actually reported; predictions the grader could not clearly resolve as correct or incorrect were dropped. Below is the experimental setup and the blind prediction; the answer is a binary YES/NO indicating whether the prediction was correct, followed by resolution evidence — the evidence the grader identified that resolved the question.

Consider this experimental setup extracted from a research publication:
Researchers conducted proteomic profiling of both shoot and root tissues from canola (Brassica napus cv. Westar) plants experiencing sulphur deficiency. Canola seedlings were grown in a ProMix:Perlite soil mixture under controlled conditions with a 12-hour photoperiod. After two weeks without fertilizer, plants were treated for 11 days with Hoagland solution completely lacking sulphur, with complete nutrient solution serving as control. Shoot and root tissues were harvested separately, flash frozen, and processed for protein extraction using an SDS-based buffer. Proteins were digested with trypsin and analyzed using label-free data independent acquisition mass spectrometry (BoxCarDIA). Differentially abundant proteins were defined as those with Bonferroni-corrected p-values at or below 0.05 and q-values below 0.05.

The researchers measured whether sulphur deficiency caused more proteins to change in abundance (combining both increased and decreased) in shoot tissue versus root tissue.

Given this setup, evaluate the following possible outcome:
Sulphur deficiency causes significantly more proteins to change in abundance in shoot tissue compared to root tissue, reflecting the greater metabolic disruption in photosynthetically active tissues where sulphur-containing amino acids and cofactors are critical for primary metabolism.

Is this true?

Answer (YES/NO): YES